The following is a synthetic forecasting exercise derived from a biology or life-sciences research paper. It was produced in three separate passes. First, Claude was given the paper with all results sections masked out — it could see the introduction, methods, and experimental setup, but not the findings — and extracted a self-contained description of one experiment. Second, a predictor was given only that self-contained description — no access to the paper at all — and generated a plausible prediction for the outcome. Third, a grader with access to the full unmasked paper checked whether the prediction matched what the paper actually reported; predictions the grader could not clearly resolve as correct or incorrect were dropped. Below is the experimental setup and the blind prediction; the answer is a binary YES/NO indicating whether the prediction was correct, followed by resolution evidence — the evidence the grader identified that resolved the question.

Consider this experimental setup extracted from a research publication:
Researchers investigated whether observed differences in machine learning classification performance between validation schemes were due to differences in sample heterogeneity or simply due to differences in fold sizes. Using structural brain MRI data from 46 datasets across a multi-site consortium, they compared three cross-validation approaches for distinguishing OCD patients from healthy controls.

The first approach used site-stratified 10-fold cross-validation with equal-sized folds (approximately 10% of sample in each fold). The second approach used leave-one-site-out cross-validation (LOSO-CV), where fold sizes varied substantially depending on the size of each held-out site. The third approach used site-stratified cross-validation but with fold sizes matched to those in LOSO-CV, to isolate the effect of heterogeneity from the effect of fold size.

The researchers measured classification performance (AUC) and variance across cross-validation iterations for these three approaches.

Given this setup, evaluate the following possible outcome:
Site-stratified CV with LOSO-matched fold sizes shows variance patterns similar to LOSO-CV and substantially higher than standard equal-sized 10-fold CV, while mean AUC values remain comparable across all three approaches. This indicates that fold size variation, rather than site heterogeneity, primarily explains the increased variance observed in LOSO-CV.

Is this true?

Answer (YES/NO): NO